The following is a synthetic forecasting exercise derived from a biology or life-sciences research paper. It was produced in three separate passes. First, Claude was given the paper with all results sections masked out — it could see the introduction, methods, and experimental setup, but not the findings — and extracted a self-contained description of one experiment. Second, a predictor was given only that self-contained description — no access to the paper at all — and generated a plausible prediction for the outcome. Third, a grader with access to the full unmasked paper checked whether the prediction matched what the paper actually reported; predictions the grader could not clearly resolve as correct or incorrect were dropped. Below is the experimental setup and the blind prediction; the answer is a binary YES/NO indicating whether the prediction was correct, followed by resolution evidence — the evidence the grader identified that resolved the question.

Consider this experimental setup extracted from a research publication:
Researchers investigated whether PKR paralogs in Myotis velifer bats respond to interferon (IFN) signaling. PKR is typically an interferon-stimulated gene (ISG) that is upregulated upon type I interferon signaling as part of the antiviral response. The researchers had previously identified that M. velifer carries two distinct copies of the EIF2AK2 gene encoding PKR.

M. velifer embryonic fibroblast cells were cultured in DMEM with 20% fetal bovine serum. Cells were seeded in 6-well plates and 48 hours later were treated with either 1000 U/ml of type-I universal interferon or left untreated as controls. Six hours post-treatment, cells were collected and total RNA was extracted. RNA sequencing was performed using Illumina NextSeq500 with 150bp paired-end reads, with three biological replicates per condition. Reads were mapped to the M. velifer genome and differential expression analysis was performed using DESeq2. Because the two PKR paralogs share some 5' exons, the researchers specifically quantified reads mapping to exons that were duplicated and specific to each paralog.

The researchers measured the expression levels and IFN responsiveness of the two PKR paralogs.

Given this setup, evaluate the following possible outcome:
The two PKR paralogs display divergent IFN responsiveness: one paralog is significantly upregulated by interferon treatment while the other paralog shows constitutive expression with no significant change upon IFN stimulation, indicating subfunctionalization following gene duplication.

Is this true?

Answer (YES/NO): NO